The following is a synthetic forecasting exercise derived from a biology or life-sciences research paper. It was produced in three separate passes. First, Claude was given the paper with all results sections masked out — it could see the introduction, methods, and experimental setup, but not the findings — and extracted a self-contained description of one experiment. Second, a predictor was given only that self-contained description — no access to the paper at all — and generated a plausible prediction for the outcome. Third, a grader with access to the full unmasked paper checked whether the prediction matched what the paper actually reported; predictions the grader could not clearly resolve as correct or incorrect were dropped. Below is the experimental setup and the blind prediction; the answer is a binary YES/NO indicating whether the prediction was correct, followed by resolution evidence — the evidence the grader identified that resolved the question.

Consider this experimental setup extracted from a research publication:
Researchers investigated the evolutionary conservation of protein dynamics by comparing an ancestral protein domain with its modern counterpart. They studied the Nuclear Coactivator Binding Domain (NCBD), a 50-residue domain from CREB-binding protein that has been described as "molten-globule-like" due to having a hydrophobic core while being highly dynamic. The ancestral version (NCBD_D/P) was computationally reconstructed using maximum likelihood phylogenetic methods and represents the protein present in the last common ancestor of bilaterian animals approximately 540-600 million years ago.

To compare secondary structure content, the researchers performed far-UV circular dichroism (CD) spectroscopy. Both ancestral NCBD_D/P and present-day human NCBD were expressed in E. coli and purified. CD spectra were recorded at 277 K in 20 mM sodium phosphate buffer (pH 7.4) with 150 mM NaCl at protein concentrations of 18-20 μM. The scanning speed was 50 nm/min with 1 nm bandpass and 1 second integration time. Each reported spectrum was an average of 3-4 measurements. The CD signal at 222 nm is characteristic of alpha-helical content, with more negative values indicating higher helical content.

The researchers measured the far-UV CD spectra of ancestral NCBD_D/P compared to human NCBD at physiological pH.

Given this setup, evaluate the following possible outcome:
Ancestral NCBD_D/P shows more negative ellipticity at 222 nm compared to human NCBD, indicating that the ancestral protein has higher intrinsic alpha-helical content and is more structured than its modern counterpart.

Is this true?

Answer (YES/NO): NO